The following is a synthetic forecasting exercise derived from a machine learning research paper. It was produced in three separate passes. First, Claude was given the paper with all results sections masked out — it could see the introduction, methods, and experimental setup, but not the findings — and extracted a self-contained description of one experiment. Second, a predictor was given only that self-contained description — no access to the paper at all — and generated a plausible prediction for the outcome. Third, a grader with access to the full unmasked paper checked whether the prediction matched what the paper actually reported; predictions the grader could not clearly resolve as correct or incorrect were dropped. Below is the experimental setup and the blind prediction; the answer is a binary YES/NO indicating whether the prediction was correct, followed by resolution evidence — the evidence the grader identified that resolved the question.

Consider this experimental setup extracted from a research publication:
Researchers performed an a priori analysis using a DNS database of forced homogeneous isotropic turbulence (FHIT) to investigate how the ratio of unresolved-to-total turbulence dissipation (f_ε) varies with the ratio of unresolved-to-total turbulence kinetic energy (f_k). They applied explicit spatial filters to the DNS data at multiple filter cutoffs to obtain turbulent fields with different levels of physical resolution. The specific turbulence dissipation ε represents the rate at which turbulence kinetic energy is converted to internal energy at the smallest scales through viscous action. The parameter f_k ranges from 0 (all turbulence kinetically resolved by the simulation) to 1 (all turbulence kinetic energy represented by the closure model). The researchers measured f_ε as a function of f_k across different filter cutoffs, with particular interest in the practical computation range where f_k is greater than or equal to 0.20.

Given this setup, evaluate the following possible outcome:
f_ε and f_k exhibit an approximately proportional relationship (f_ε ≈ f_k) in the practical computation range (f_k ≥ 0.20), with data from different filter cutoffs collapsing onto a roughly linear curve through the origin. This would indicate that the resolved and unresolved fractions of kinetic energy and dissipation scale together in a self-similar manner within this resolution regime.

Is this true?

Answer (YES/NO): NO